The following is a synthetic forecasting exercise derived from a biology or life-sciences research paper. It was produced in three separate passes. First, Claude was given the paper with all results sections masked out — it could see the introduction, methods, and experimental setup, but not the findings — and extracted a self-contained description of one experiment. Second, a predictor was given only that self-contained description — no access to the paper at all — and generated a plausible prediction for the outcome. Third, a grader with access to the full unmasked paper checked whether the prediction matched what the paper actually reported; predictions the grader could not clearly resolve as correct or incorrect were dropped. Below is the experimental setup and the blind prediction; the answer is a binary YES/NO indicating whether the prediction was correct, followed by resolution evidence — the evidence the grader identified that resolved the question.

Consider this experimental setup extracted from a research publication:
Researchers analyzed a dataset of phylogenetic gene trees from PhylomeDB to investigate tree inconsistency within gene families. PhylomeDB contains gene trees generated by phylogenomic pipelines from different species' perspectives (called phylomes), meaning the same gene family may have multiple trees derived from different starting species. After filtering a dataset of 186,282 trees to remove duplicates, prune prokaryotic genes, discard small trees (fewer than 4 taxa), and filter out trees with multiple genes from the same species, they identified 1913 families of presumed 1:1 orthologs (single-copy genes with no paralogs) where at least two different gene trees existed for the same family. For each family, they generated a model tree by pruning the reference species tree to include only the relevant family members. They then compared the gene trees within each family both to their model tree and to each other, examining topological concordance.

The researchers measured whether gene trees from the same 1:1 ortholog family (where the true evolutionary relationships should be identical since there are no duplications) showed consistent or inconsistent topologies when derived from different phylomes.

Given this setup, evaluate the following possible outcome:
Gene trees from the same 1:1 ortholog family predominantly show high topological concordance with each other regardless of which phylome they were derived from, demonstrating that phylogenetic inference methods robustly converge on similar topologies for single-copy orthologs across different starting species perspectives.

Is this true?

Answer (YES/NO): NO